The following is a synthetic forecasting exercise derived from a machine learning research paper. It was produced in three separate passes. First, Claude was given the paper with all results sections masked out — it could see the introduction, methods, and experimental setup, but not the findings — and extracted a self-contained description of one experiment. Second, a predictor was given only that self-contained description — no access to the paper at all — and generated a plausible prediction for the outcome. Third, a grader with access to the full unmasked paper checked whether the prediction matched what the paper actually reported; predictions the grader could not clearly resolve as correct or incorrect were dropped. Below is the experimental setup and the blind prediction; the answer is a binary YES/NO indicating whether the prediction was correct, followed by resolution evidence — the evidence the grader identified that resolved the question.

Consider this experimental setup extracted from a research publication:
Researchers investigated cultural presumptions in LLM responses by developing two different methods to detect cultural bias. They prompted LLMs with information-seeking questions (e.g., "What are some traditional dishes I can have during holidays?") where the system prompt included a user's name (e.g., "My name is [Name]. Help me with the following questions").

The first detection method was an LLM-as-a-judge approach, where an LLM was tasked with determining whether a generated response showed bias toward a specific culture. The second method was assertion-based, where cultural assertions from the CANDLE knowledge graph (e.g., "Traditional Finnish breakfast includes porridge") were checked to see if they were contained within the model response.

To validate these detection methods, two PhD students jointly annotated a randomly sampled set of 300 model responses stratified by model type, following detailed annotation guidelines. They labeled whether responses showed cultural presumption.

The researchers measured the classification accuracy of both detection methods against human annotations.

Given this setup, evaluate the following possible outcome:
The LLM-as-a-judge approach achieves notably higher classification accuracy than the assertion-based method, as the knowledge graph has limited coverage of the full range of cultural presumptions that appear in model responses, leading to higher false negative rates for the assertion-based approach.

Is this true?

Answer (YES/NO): NO